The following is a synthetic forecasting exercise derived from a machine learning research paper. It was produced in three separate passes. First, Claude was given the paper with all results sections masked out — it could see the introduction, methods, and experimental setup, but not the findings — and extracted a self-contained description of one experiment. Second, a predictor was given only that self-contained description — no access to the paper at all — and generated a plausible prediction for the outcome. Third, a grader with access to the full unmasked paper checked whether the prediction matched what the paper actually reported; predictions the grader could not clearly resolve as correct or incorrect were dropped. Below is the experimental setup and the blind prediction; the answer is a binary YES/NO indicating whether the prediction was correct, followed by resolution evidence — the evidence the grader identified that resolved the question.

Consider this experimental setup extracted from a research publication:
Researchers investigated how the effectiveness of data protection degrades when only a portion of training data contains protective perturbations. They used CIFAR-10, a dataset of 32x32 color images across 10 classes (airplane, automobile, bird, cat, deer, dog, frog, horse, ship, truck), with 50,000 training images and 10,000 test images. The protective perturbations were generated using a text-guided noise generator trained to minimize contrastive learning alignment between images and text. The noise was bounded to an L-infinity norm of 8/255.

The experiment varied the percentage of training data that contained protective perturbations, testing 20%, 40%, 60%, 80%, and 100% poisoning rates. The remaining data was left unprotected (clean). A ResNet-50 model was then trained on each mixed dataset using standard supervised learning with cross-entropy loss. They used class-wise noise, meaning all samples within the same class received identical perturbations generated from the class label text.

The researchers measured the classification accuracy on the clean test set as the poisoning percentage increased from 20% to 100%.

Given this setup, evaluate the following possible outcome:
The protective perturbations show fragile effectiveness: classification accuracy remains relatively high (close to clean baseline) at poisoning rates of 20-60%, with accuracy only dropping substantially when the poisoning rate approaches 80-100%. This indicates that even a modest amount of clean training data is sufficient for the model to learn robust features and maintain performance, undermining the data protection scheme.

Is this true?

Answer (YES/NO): NO